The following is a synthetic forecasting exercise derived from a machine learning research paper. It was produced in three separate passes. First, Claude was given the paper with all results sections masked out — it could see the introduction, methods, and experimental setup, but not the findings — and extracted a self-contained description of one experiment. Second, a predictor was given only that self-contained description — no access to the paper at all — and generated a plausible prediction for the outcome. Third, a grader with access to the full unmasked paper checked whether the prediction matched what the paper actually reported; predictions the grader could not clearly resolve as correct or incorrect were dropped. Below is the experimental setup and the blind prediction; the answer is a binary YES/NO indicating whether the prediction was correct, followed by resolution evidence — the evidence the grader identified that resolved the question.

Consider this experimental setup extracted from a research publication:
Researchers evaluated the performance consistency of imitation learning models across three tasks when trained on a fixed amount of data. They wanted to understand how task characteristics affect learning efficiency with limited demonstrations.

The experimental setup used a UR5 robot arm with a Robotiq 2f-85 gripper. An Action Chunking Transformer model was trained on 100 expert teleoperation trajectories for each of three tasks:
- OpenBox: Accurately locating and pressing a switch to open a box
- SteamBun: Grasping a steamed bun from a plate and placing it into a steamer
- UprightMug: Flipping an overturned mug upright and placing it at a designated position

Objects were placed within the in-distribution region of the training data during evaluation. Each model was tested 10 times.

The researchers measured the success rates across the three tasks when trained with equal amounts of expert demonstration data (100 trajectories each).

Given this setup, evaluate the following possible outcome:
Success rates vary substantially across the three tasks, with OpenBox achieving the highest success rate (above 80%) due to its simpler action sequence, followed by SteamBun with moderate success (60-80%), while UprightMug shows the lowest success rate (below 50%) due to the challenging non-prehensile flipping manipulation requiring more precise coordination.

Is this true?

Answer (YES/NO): NO